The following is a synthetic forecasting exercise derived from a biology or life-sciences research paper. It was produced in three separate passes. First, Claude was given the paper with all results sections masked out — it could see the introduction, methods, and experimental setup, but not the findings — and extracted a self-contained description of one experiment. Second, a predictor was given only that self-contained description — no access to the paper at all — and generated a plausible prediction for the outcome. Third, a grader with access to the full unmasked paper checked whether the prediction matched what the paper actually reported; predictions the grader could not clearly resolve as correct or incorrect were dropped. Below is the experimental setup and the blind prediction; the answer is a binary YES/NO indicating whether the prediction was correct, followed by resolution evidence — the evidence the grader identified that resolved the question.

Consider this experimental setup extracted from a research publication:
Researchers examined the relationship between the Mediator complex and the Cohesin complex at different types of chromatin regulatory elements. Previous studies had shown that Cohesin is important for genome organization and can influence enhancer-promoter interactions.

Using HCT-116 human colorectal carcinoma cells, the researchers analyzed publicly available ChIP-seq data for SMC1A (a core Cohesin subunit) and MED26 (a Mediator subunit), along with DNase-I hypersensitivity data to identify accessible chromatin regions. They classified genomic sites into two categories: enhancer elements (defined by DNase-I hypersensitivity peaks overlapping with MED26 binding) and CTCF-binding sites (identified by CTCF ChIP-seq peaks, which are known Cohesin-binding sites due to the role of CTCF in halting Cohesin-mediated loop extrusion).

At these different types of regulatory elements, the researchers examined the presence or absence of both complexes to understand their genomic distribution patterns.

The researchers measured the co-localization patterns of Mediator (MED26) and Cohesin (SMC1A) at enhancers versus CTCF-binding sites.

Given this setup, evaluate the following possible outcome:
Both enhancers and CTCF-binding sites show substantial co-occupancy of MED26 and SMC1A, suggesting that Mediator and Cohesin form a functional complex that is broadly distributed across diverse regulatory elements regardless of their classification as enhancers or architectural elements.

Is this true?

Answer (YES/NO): NO